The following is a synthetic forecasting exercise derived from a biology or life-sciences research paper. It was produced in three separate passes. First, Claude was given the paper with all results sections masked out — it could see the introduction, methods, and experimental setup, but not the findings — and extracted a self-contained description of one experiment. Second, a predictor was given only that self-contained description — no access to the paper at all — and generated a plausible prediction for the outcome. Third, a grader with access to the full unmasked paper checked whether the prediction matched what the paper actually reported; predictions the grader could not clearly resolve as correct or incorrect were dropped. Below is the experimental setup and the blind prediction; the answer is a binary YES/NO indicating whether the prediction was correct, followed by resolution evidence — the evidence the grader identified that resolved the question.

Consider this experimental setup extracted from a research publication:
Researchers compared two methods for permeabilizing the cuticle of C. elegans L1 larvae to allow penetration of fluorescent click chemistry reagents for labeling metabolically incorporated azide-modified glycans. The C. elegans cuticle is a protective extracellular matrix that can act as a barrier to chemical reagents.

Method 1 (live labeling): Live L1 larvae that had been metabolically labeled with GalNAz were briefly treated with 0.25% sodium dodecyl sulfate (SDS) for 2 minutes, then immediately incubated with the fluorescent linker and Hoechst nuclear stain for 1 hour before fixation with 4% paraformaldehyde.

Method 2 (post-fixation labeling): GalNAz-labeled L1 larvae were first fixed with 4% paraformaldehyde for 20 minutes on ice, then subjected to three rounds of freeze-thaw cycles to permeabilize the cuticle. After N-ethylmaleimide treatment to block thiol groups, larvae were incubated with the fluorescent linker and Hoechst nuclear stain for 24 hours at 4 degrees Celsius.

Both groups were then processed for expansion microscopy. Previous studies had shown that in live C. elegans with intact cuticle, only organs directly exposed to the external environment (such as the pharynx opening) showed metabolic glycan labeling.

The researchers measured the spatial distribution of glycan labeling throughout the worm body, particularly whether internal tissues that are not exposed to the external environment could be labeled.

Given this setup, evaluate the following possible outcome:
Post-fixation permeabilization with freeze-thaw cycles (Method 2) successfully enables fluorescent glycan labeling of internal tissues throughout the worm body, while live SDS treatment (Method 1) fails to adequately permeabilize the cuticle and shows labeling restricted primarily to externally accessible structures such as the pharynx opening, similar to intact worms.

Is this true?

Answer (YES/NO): NO